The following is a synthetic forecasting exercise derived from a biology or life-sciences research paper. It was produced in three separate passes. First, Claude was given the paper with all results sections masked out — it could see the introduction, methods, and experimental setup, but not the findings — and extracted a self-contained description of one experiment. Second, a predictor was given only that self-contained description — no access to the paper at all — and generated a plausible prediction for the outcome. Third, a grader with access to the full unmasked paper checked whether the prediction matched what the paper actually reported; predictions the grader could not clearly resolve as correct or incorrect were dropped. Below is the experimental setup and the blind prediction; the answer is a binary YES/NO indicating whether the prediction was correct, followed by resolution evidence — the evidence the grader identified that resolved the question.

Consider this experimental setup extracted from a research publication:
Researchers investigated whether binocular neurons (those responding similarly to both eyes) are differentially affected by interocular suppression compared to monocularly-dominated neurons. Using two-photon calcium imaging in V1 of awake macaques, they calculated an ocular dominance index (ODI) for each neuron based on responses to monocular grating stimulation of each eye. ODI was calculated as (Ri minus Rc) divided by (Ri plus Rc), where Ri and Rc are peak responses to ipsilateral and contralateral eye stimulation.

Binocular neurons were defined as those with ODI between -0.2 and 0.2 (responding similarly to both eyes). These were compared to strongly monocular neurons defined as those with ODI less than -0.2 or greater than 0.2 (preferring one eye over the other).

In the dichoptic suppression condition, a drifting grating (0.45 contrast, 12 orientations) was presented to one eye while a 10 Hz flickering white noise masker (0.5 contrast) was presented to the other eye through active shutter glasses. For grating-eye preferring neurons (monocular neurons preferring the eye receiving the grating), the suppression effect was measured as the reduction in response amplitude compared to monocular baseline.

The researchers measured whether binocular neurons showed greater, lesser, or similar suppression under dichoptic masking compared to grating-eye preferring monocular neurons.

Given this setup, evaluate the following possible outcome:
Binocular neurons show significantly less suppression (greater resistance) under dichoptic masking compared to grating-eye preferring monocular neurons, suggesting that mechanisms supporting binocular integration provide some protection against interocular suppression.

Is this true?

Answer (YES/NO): NO